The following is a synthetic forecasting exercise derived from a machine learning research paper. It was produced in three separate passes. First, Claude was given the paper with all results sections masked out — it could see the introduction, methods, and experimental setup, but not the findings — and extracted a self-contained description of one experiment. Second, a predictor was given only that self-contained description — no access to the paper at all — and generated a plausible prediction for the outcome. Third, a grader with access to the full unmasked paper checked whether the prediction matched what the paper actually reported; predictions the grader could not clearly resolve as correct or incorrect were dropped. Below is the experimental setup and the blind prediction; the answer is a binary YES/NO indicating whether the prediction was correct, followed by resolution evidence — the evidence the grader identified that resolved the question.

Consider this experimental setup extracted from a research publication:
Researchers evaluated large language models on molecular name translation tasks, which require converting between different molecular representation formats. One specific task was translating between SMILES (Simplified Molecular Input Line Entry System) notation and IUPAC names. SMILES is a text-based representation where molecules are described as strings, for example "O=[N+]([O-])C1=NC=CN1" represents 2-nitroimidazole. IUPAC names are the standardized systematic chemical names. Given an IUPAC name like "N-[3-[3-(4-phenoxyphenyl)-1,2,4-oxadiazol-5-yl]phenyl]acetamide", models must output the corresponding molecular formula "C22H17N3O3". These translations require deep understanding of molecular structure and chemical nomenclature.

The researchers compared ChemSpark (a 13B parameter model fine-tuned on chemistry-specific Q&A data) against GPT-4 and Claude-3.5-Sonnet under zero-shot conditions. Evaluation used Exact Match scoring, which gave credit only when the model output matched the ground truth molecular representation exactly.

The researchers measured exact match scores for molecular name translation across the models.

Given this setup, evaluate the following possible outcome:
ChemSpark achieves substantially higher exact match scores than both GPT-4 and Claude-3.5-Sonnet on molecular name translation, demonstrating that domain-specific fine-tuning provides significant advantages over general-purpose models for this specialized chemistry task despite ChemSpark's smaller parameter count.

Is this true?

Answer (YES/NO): YES